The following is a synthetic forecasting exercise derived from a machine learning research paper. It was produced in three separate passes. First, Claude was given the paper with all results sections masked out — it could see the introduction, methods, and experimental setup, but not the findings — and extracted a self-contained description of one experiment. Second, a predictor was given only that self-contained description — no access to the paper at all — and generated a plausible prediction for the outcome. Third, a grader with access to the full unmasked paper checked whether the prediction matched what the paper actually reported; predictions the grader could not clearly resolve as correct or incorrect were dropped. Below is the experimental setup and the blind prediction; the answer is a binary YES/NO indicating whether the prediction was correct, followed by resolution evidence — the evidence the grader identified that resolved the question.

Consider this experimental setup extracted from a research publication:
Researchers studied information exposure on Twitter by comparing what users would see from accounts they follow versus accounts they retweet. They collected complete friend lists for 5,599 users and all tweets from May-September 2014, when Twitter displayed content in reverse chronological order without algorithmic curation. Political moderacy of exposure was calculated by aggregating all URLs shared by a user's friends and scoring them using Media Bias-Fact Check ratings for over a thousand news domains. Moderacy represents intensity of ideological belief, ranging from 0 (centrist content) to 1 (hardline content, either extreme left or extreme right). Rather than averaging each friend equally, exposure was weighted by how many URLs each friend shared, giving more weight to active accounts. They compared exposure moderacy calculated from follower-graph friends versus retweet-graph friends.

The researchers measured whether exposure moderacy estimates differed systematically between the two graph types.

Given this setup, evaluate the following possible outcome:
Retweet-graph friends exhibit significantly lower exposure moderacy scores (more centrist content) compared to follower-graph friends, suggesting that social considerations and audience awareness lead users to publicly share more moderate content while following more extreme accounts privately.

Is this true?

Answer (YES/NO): NO